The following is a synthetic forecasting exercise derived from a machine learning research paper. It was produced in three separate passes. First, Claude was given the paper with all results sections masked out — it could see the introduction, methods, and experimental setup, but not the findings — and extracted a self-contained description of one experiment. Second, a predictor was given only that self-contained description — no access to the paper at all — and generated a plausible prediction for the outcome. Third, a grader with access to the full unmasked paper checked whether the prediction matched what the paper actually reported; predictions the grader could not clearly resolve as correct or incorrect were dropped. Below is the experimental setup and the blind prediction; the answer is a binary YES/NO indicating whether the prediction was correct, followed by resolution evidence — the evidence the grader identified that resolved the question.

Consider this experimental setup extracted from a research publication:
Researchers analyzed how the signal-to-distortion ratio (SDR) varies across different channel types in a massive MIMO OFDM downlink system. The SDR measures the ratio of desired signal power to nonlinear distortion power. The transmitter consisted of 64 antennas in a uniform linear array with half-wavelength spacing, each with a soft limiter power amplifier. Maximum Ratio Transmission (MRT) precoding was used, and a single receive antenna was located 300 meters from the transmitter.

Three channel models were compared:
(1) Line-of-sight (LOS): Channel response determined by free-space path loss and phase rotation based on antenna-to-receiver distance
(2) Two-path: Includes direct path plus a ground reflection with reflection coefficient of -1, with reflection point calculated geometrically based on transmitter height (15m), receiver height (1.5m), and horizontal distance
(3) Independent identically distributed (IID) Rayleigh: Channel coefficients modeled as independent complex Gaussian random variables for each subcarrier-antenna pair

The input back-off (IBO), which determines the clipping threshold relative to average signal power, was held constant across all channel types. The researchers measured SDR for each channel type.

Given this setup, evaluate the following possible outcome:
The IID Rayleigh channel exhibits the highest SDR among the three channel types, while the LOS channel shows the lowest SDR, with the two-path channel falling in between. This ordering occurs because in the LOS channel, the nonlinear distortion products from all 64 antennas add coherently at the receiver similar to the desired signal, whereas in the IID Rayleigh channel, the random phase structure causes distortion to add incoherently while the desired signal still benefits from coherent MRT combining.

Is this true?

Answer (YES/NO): NO